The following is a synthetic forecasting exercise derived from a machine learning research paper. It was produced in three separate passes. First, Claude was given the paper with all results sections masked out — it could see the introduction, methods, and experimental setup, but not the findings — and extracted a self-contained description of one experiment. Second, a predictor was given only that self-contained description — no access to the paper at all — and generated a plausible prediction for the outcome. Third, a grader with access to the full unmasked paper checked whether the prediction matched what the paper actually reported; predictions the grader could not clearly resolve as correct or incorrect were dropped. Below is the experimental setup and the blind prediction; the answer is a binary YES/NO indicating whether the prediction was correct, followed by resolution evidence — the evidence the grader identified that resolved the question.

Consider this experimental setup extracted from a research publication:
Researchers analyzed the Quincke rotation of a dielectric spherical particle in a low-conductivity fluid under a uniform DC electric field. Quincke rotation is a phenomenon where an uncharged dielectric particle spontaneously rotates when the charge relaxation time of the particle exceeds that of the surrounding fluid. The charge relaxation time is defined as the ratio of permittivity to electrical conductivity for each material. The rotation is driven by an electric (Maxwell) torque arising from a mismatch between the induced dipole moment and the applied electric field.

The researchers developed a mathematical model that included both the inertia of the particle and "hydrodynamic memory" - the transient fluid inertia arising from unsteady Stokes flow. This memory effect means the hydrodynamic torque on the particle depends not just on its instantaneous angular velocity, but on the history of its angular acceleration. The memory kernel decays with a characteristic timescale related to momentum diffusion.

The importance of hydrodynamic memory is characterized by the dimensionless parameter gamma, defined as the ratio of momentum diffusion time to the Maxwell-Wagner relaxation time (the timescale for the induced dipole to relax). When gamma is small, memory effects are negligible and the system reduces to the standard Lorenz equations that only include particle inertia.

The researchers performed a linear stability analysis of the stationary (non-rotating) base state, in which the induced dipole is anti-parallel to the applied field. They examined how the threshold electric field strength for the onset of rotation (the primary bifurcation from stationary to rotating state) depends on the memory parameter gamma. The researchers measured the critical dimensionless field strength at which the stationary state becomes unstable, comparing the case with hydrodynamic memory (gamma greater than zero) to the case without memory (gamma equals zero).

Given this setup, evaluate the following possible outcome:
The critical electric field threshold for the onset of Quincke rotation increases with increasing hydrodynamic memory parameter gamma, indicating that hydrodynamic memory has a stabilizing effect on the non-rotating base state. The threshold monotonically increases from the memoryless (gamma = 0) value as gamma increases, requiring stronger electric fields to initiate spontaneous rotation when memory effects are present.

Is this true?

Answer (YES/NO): NO